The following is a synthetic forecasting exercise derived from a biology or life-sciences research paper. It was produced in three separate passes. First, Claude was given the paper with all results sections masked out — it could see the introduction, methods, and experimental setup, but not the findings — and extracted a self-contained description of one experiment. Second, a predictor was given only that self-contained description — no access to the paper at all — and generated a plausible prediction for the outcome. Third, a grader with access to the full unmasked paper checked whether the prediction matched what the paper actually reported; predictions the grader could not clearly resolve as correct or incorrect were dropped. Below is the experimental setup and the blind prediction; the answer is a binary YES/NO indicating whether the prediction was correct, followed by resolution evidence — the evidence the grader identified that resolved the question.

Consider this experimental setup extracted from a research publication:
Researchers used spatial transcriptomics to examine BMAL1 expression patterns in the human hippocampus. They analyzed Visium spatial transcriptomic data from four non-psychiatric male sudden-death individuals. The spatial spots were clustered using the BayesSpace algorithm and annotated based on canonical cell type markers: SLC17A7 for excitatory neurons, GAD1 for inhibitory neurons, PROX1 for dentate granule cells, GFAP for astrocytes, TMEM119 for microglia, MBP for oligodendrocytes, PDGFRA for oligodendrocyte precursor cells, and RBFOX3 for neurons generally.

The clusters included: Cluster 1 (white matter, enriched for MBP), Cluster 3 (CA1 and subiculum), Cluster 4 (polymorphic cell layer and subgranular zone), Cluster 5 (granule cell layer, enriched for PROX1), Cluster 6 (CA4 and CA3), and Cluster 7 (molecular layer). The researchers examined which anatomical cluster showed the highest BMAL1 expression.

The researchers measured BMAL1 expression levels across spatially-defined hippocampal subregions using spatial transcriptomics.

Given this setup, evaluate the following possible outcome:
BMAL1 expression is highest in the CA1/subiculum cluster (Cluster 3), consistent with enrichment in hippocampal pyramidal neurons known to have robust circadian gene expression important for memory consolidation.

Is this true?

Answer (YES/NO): NO